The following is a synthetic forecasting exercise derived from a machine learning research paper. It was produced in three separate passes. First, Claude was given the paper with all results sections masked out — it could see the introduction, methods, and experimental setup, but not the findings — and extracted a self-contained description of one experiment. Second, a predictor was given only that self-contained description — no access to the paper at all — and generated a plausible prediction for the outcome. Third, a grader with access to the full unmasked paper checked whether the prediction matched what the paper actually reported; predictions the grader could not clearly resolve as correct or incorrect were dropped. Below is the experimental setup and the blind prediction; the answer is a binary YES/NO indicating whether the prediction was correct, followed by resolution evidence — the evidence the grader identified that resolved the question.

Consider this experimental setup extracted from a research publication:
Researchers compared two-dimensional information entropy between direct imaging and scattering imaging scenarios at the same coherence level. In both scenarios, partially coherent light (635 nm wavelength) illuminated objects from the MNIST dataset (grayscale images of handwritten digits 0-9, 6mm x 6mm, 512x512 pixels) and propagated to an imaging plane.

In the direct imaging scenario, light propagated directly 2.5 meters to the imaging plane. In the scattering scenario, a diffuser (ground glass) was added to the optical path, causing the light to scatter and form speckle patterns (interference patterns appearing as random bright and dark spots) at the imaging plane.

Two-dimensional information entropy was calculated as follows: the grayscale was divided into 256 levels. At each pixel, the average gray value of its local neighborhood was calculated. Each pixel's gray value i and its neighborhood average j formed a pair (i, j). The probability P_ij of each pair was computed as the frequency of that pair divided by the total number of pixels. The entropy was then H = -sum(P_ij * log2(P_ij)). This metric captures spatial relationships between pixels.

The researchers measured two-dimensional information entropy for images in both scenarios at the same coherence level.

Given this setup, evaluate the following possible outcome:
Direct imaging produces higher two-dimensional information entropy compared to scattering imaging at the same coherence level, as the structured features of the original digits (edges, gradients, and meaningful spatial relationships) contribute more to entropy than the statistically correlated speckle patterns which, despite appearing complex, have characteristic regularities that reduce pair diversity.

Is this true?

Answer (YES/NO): YES